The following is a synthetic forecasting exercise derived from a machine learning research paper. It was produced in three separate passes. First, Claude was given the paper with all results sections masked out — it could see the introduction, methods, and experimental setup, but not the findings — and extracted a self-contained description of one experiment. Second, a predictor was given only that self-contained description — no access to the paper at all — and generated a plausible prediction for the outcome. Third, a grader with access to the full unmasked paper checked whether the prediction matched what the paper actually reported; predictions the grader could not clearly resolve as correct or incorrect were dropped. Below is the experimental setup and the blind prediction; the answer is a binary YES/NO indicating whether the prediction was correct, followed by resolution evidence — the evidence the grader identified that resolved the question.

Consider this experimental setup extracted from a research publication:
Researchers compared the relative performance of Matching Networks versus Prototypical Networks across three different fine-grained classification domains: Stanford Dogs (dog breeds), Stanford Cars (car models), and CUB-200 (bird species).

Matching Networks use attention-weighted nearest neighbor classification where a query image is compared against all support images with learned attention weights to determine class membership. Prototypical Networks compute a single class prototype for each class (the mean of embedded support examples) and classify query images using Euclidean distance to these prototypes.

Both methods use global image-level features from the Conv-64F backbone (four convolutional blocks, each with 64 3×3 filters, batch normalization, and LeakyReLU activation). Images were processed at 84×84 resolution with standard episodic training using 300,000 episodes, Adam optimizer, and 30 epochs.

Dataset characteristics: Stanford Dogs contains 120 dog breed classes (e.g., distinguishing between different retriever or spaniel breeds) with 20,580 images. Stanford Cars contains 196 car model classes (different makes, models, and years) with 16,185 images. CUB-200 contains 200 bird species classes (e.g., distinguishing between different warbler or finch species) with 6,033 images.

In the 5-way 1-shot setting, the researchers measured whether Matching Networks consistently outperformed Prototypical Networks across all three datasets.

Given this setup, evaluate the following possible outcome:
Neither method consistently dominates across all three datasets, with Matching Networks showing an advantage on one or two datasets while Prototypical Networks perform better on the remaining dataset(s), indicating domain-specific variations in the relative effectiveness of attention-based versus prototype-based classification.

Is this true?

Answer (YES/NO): YES